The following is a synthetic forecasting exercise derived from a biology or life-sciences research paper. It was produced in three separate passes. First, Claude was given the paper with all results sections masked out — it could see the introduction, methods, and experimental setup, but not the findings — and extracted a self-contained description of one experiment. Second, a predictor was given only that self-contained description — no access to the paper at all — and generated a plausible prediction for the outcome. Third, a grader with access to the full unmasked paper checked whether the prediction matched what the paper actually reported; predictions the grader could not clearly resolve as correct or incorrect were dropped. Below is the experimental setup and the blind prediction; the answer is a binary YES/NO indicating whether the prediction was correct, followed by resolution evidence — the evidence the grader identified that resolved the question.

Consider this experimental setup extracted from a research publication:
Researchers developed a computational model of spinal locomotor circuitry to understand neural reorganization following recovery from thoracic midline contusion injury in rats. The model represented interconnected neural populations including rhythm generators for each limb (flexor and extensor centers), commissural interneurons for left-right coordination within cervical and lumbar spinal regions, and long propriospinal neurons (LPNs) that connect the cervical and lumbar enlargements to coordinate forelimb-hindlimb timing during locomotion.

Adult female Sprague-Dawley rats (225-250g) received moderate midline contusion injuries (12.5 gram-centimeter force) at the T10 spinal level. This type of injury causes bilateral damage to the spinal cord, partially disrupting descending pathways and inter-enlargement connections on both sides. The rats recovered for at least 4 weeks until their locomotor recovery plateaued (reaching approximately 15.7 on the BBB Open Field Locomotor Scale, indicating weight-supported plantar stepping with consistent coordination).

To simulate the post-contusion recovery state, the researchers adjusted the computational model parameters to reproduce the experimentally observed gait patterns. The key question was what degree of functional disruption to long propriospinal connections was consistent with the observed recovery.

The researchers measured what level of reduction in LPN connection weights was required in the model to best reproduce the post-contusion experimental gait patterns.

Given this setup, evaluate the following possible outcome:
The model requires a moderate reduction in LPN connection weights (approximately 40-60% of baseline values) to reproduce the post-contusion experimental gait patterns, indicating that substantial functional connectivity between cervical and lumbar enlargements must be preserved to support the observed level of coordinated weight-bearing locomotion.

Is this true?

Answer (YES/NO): NO